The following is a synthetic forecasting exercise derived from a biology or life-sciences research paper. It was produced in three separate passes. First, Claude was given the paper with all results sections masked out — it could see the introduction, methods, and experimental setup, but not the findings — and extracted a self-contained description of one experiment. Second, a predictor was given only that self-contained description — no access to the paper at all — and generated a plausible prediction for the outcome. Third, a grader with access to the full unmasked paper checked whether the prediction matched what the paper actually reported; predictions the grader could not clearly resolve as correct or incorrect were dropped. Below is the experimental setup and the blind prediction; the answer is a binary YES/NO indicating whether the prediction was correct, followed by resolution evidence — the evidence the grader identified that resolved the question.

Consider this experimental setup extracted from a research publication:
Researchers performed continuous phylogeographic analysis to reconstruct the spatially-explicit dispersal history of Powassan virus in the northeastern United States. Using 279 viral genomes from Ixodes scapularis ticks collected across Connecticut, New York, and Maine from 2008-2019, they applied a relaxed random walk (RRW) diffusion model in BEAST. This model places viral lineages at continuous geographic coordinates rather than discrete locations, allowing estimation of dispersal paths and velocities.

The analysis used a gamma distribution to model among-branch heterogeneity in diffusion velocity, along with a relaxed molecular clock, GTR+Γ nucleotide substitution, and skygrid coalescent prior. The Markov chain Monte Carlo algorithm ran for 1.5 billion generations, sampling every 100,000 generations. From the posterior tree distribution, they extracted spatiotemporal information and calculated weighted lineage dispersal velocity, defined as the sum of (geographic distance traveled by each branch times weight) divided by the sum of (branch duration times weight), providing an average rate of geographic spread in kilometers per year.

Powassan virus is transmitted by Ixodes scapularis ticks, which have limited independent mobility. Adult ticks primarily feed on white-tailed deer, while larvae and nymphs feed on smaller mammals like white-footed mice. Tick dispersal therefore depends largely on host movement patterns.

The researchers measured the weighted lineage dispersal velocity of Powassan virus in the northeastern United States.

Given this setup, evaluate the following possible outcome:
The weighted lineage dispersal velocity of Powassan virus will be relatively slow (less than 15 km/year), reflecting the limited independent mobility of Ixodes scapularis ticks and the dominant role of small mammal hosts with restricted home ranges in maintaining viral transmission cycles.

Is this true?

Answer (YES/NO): YES